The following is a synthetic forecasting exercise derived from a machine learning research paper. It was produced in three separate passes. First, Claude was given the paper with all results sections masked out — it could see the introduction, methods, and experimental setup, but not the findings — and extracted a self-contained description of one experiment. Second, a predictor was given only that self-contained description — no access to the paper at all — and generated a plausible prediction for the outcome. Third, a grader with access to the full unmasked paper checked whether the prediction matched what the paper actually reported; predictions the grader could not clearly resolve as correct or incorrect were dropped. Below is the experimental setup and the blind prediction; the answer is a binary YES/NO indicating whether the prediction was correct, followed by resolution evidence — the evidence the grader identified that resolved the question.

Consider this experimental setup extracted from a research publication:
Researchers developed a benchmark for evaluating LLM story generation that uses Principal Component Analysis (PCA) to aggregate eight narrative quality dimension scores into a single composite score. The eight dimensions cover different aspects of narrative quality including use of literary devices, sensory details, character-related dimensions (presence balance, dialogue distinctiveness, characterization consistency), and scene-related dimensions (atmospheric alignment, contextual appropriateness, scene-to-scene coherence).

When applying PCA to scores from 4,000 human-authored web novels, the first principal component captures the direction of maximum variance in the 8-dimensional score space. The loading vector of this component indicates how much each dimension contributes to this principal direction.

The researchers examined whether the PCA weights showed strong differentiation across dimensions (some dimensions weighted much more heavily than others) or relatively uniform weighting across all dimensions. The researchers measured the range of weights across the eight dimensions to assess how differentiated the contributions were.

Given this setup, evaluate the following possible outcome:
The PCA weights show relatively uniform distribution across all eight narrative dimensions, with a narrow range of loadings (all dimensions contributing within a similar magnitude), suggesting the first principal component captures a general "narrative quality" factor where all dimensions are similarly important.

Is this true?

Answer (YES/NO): YES